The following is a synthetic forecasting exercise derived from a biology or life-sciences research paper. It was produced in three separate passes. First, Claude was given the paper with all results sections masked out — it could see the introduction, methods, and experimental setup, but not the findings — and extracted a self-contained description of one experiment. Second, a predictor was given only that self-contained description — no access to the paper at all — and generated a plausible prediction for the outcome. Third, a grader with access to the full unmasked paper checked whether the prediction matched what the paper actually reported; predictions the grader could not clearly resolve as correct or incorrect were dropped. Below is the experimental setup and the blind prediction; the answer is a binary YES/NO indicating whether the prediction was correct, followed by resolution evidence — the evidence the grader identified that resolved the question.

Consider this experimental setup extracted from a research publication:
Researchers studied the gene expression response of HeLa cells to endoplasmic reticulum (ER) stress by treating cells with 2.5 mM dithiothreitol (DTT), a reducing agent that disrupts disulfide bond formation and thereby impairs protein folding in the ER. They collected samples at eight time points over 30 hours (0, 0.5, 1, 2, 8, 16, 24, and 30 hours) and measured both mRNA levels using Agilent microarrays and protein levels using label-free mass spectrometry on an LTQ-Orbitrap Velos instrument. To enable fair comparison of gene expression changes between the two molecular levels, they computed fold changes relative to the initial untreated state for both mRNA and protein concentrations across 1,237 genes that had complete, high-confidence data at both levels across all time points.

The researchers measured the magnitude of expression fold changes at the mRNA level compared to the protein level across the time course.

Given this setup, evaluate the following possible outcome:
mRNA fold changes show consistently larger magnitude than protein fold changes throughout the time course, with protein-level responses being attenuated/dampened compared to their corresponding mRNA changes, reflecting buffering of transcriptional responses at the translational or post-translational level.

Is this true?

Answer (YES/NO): NO